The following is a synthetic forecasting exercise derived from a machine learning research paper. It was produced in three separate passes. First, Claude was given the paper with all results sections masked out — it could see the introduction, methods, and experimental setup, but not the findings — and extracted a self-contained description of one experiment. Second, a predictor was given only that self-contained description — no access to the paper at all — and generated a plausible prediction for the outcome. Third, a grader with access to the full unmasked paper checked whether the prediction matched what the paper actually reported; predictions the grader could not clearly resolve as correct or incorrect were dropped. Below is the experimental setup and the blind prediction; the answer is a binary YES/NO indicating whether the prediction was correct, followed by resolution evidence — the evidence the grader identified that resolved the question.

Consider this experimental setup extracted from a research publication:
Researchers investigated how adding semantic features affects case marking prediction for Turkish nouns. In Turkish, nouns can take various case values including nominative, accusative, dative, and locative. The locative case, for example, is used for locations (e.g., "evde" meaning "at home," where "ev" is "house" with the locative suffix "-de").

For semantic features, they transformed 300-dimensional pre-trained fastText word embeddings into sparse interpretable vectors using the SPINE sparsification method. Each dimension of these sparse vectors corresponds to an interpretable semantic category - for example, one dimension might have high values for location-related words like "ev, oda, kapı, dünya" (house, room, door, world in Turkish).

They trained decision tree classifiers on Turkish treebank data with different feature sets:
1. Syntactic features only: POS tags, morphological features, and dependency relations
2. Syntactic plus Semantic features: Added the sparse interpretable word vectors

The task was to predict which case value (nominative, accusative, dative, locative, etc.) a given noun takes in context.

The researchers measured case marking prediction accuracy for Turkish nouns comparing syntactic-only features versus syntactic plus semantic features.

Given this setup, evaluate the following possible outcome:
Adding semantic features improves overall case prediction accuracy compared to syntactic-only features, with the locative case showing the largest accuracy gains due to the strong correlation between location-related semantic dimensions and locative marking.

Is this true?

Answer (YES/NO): NO